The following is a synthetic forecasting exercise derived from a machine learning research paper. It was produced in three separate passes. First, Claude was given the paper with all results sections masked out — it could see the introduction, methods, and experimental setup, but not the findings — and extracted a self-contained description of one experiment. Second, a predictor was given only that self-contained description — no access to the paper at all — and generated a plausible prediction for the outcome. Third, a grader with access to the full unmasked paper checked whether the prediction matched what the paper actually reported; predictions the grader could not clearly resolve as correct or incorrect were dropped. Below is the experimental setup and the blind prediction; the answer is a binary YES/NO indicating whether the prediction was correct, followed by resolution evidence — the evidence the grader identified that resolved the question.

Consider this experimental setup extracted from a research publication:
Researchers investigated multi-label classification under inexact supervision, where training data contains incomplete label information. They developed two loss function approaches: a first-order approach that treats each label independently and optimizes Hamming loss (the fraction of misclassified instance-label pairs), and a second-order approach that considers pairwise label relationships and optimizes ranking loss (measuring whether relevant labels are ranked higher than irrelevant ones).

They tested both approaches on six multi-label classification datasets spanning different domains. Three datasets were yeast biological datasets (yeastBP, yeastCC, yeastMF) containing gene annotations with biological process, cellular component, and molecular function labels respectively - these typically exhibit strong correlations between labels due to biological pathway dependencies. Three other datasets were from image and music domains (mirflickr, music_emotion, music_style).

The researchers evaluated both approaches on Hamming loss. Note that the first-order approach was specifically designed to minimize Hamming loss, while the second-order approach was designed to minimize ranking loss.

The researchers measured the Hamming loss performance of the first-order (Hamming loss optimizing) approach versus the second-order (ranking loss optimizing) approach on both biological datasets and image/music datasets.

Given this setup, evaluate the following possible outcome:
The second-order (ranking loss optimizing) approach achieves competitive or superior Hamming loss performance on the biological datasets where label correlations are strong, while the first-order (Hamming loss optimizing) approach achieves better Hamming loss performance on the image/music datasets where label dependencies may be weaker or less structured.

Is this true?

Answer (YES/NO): YES